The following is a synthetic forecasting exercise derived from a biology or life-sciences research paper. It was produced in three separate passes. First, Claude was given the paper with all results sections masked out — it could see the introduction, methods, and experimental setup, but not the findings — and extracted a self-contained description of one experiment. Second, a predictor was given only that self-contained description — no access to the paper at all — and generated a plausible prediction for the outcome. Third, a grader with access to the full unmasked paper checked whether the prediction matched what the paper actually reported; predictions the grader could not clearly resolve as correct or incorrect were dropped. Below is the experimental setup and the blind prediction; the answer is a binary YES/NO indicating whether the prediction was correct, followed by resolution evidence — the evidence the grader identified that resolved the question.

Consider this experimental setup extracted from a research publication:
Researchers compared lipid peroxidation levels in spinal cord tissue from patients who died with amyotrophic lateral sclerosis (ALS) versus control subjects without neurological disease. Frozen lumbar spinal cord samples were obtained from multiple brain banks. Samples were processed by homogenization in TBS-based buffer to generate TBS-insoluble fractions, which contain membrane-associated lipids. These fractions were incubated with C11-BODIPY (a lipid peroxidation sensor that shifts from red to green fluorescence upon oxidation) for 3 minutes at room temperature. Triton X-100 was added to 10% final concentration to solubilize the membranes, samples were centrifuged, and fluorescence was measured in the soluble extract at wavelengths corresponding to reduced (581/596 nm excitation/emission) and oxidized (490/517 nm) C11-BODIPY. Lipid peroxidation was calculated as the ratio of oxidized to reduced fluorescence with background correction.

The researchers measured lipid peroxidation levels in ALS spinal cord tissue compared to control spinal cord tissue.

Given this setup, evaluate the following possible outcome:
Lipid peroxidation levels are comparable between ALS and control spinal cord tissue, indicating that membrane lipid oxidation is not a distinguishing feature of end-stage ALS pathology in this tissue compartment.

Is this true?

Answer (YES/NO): NO